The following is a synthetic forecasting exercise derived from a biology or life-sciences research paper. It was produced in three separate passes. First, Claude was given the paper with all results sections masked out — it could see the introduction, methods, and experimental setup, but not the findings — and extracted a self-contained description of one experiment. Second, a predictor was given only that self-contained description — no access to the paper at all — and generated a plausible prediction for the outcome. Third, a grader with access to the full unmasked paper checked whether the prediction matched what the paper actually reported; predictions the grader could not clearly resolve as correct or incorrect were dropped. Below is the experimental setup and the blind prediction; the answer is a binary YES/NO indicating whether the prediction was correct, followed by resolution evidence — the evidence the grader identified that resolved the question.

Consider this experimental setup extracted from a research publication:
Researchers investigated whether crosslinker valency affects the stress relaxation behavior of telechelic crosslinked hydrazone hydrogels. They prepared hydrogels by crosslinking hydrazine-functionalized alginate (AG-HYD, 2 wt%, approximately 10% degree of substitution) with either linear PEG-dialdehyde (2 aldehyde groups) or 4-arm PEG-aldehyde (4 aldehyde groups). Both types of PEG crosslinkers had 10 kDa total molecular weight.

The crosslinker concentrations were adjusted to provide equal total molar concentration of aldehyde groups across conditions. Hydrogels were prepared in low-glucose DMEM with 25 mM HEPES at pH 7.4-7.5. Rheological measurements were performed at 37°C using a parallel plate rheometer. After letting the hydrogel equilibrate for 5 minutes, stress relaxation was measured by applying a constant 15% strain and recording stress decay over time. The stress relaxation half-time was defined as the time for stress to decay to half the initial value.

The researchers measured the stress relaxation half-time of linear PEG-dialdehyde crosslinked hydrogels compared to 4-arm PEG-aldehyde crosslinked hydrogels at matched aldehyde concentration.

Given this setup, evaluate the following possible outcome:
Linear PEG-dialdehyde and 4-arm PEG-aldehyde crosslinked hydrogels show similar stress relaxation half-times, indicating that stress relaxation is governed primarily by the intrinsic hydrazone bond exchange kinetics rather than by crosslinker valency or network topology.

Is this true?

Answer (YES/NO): NO